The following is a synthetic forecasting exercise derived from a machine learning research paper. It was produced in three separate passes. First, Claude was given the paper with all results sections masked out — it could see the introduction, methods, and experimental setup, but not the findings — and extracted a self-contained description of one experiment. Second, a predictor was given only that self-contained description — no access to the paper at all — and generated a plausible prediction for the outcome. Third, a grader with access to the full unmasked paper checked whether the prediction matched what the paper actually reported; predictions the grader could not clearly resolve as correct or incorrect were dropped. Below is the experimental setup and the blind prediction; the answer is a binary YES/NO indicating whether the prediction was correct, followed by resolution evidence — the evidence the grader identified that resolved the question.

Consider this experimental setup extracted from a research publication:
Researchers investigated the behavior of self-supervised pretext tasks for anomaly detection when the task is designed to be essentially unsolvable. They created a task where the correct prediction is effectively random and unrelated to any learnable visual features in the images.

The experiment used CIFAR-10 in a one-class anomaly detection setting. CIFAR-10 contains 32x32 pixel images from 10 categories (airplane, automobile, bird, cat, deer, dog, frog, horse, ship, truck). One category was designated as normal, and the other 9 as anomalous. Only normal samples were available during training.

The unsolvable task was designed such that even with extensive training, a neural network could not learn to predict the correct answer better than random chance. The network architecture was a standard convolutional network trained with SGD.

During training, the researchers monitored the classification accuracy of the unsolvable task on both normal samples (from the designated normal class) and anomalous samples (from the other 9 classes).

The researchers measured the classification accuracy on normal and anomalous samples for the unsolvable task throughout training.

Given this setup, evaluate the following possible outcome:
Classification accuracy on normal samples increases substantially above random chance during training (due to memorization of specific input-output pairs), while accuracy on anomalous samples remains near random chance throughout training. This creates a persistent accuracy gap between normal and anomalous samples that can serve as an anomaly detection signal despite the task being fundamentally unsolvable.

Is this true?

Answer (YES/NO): NO